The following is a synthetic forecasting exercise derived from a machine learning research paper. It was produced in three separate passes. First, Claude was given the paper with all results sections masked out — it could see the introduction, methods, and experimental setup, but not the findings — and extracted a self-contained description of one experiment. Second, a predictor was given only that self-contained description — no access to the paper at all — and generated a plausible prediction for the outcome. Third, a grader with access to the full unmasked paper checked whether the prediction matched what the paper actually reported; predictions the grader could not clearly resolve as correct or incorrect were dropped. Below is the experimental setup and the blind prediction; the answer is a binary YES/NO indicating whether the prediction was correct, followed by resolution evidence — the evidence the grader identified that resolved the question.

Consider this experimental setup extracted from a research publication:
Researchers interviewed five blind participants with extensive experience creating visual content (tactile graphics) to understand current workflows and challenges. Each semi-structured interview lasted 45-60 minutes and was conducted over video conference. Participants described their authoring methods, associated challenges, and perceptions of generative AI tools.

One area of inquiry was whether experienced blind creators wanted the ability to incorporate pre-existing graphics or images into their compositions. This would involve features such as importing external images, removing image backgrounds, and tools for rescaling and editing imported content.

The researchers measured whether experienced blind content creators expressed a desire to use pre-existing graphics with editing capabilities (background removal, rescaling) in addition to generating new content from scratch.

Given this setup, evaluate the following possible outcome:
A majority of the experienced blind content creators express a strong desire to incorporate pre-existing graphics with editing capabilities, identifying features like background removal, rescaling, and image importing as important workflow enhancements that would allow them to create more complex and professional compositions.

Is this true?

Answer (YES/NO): YES